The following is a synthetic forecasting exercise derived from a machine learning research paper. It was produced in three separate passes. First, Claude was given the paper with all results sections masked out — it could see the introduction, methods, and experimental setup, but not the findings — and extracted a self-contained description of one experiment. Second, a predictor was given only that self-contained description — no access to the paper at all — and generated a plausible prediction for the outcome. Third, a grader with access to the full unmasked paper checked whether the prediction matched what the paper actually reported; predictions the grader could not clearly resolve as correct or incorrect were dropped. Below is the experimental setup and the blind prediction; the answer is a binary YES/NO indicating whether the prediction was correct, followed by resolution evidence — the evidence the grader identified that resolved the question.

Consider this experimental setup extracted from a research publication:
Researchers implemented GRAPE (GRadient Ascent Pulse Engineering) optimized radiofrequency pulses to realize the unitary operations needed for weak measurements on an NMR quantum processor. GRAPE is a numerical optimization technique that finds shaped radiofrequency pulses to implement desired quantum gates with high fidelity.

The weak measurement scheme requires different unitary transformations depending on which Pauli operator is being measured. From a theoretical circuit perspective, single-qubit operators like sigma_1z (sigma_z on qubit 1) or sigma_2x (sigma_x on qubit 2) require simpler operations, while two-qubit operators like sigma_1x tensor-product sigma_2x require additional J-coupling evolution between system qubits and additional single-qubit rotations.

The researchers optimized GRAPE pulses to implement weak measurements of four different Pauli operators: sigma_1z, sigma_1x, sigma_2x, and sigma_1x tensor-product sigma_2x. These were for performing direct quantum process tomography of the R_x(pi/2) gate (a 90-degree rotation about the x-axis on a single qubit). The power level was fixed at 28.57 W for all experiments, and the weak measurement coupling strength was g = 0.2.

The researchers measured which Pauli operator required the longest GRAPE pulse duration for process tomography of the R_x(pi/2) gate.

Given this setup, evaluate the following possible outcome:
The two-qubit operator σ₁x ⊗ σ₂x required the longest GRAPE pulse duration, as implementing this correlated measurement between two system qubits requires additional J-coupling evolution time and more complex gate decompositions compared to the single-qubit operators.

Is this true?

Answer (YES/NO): NO